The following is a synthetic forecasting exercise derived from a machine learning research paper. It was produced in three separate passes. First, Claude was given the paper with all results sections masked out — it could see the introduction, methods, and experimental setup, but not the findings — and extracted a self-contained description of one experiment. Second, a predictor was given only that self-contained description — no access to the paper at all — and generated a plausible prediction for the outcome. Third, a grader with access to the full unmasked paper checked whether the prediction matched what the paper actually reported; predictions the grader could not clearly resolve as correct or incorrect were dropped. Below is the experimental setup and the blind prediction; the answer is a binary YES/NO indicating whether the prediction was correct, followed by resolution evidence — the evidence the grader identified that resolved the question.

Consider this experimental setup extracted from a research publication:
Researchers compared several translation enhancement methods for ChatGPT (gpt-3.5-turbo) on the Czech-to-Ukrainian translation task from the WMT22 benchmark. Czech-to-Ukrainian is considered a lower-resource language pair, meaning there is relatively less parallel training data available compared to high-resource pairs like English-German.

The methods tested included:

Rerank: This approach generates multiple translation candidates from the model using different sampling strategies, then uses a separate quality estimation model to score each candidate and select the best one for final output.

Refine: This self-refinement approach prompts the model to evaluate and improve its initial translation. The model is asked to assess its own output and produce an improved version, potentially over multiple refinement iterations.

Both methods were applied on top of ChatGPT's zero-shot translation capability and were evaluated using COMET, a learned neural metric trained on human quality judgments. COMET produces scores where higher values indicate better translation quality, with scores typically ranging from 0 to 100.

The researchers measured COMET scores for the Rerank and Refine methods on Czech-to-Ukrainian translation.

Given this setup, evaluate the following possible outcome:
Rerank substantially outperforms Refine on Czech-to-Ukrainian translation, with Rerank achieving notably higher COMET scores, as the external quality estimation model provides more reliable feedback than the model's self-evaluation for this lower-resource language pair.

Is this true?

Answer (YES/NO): NO